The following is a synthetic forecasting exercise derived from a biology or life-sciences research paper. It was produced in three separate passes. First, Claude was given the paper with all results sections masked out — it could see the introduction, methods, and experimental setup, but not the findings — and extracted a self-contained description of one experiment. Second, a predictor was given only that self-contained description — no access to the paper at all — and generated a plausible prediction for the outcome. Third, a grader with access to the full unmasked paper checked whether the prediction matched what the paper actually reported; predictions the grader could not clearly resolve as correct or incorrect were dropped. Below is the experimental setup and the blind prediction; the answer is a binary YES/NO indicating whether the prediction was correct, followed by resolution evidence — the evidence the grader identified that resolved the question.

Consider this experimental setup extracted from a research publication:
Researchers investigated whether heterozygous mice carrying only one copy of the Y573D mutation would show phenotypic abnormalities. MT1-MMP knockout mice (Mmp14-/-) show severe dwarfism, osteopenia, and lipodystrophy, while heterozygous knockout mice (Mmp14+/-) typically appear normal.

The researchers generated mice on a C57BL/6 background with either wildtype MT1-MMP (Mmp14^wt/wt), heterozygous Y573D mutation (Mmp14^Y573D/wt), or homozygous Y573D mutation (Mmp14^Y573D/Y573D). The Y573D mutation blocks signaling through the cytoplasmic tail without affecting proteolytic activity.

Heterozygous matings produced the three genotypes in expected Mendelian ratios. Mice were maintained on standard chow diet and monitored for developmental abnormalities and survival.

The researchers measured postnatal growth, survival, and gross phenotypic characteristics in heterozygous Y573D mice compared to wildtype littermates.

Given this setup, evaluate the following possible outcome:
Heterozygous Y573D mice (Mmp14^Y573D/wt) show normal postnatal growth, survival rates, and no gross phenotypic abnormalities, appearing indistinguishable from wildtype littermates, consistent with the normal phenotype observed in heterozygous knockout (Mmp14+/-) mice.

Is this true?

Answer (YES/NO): NO